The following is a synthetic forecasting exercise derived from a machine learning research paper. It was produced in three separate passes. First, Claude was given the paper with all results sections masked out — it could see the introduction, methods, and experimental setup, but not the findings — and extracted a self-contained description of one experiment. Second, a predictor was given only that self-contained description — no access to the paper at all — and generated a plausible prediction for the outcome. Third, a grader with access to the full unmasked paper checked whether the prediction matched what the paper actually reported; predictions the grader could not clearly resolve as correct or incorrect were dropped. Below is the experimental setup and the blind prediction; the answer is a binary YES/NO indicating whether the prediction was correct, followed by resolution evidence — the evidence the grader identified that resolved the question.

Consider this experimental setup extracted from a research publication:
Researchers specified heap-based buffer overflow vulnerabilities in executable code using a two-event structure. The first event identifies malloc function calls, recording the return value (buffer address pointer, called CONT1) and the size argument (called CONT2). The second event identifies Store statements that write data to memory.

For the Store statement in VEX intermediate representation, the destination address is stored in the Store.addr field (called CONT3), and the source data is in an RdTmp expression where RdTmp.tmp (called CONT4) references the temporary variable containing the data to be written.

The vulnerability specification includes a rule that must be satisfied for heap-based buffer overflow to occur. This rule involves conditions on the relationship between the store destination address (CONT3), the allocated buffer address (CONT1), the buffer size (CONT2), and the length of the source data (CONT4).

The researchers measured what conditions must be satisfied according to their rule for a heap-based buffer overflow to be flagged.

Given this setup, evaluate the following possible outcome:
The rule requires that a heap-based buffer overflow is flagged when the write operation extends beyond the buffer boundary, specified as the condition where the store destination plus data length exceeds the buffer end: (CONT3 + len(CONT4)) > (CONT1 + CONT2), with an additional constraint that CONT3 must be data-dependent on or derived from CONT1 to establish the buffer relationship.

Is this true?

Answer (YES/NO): NO